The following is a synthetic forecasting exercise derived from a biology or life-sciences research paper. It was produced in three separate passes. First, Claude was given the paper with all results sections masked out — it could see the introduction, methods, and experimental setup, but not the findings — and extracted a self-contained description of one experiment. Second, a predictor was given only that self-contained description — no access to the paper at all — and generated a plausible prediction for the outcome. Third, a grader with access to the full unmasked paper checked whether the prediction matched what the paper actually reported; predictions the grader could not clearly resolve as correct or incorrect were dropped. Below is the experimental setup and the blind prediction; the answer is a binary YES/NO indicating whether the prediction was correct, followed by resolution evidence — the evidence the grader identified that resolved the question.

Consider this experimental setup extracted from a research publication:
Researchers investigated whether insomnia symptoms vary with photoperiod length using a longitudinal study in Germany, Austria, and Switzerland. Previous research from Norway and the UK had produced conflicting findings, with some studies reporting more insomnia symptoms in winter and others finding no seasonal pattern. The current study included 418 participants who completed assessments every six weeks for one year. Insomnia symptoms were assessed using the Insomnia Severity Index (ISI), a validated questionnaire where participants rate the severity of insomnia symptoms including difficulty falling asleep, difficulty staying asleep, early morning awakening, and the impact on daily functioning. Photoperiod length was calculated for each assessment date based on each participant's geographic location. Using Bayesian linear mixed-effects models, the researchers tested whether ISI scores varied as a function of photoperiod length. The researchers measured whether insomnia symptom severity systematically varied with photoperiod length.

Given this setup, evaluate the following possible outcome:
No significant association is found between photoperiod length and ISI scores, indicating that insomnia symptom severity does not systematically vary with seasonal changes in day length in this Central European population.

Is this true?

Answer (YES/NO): YES